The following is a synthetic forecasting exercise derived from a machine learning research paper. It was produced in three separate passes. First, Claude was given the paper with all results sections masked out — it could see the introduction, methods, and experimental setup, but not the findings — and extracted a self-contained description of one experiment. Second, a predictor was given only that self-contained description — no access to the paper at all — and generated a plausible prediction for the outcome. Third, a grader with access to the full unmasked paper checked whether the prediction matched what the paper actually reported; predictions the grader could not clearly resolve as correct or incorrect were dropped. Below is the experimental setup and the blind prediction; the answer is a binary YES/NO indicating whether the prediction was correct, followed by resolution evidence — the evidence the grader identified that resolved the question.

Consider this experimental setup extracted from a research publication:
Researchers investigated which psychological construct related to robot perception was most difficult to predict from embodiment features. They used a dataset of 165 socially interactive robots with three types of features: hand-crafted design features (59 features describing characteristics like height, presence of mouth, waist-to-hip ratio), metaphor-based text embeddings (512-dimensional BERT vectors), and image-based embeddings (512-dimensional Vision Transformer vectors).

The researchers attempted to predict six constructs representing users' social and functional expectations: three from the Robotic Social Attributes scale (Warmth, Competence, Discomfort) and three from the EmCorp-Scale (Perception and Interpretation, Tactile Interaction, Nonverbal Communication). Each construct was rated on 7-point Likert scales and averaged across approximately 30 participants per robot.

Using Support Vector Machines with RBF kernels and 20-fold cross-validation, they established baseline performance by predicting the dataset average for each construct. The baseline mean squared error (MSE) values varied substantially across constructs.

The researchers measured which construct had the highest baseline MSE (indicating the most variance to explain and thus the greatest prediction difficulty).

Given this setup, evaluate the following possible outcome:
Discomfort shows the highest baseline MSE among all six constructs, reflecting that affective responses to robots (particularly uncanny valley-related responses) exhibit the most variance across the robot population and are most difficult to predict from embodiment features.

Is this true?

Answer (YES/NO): NO